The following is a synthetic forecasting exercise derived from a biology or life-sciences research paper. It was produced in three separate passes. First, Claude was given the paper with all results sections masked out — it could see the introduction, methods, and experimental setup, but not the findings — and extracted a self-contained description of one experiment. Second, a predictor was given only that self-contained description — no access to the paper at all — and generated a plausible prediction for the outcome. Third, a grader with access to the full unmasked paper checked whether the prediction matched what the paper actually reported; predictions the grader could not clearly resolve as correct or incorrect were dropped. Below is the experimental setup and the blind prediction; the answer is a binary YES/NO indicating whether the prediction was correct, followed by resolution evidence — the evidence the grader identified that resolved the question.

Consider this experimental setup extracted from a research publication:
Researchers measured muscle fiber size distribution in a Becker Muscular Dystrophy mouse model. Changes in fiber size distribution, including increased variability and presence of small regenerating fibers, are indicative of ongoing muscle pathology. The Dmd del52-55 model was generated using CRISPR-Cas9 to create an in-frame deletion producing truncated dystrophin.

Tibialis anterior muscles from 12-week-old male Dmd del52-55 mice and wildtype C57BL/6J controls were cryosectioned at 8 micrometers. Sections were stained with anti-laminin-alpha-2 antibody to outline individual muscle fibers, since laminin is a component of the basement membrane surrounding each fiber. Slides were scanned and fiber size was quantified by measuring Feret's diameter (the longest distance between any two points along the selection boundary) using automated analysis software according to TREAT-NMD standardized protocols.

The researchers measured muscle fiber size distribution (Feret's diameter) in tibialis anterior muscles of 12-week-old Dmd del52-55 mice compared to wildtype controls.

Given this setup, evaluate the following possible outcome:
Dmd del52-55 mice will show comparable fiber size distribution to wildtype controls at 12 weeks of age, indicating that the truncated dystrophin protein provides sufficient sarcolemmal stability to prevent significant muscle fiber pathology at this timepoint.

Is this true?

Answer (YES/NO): YES